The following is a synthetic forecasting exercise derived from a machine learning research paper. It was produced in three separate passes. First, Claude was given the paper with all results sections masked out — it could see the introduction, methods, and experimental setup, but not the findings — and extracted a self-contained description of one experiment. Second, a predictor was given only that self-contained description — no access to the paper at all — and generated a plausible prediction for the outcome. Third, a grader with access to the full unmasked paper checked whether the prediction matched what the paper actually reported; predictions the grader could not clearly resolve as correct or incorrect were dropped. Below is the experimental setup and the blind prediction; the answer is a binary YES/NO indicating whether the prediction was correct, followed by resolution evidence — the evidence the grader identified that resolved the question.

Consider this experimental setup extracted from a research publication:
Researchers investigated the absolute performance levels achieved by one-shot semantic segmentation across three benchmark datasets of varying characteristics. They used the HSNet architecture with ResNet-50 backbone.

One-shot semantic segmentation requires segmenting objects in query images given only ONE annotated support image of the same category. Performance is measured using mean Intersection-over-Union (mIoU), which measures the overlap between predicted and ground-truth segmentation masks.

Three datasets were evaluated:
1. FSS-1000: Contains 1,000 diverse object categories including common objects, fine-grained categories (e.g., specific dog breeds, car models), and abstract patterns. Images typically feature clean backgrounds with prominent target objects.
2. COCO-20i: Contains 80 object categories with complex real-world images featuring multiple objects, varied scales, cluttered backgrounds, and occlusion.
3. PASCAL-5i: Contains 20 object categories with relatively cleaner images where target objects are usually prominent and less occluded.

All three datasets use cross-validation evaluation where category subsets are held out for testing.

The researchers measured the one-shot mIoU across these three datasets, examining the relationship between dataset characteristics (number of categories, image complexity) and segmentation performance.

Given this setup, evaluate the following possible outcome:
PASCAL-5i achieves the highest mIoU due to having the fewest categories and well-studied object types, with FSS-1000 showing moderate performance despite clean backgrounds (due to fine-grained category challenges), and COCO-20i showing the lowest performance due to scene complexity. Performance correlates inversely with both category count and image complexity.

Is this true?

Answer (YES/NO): NO